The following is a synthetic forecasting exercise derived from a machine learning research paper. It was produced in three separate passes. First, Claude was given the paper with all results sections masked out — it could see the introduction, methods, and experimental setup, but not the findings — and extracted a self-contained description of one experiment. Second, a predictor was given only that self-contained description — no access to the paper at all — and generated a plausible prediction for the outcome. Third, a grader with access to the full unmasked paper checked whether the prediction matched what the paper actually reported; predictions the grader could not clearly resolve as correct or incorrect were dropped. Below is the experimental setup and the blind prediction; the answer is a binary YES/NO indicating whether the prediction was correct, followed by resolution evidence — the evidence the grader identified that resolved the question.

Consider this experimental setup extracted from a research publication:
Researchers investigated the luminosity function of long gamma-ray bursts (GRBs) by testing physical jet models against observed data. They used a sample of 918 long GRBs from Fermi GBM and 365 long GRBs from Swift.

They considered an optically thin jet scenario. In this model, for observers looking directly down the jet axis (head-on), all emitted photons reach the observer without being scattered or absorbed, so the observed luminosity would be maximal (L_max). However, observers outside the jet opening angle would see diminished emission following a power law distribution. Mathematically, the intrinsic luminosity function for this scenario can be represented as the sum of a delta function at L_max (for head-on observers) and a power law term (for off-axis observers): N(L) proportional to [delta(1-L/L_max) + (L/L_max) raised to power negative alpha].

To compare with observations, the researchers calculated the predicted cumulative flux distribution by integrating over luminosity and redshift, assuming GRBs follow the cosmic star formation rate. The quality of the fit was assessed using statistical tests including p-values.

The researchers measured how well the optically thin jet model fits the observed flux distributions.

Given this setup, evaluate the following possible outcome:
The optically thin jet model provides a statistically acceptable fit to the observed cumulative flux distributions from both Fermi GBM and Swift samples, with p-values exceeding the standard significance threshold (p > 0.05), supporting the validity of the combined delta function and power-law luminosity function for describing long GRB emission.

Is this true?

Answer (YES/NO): NO